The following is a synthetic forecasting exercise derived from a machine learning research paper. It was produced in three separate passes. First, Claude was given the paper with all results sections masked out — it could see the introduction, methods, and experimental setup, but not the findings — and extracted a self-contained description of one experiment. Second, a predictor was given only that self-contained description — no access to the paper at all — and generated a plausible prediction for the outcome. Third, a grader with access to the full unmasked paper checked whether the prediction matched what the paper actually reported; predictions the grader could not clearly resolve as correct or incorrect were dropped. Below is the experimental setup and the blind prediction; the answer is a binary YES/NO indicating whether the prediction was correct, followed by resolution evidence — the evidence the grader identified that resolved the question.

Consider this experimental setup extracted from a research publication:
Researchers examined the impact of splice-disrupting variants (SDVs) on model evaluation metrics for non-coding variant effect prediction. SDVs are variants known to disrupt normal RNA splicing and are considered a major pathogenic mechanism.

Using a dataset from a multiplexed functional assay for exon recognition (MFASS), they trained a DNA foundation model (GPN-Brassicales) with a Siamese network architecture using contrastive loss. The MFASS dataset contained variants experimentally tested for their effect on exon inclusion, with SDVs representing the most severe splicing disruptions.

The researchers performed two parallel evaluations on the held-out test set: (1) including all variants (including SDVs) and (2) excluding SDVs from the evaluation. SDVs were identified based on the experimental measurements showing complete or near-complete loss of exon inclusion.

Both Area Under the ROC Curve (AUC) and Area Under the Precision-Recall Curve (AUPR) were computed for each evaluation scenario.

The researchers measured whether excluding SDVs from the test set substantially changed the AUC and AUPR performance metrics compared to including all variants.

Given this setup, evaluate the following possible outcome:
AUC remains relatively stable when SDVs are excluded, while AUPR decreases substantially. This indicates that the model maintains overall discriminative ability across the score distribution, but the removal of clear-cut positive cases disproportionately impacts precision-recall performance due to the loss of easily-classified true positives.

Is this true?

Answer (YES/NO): NO